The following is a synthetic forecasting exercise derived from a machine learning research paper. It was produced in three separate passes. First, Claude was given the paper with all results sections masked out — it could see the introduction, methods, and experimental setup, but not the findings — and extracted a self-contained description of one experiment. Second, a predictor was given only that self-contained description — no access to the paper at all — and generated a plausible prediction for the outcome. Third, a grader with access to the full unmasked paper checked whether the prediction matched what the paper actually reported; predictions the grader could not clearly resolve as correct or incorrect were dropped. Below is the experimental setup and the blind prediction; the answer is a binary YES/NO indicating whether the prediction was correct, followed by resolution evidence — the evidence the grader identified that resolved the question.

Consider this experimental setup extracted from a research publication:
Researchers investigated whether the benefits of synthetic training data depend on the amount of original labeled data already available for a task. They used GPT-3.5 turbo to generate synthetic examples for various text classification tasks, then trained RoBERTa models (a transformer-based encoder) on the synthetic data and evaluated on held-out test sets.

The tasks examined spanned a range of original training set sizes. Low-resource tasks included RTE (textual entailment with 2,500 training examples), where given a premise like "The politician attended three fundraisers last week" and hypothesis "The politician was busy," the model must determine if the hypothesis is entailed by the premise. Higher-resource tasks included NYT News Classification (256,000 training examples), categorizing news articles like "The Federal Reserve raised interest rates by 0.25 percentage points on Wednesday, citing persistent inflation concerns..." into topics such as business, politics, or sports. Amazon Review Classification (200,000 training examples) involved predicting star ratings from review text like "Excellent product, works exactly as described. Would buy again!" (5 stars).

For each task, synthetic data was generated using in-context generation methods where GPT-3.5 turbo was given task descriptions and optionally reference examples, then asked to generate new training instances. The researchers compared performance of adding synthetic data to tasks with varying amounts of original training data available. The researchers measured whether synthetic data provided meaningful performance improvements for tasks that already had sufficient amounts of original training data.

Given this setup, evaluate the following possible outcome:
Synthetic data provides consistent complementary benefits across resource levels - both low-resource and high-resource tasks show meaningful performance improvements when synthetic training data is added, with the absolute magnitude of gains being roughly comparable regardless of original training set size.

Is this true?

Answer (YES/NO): NO